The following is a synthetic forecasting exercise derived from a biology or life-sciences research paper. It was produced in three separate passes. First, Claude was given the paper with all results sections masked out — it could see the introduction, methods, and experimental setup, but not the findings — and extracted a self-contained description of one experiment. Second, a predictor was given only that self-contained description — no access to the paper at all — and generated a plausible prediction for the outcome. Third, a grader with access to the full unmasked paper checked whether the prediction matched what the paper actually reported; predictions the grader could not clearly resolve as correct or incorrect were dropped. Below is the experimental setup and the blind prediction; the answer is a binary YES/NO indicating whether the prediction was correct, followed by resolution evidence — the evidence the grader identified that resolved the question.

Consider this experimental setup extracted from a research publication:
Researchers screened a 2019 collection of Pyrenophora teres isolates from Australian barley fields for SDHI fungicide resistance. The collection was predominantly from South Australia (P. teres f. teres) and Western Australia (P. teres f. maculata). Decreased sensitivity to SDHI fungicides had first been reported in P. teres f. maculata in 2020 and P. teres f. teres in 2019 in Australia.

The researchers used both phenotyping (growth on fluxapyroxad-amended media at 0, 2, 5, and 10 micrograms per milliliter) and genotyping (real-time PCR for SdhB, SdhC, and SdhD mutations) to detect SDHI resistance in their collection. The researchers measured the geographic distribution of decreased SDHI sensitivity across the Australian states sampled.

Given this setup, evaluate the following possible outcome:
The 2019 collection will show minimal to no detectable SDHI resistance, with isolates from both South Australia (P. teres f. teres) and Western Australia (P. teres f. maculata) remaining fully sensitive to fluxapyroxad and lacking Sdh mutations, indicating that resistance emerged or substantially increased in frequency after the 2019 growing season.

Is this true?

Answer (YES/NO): NO